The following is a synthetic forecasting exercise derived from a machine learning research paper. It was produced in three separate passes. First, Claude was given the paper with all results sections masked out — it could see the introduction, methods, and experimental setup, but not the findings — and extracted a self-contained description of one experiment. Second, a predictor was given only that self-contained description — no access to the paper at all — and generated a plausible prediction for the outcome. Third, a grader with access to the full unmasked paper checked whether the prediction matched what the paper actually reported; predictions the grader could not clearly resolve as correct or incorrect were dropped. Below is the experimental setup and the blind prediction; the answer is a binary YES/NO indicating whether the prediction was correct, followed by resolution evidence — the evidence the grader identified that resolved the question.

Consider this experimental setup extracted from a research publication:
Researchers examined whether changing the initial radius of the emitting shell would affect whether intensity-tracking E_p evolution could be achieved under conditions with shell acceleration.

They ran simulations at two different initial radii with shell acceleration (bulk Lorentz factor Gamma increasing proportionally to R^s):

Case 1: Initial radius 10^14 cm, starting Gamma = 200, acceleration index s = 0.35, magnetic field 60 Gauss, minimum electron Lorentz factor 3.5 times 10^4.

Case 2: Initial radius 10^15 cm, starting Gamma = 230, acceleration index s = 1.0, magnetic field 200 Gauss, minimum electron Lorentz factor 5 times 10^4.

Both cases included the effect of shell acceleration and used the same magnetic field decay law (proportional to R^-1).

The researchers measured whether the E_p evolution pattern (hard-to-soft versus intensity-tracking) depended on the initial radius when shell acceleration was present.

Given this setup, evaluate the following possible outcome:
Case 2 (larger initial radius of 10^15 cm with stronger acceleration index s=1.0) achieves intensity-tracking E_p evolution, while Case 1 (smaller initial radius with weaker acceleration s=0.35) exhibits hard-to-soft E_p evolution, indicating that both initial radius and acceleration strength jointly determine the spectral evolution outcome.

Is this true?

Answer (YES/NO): NO